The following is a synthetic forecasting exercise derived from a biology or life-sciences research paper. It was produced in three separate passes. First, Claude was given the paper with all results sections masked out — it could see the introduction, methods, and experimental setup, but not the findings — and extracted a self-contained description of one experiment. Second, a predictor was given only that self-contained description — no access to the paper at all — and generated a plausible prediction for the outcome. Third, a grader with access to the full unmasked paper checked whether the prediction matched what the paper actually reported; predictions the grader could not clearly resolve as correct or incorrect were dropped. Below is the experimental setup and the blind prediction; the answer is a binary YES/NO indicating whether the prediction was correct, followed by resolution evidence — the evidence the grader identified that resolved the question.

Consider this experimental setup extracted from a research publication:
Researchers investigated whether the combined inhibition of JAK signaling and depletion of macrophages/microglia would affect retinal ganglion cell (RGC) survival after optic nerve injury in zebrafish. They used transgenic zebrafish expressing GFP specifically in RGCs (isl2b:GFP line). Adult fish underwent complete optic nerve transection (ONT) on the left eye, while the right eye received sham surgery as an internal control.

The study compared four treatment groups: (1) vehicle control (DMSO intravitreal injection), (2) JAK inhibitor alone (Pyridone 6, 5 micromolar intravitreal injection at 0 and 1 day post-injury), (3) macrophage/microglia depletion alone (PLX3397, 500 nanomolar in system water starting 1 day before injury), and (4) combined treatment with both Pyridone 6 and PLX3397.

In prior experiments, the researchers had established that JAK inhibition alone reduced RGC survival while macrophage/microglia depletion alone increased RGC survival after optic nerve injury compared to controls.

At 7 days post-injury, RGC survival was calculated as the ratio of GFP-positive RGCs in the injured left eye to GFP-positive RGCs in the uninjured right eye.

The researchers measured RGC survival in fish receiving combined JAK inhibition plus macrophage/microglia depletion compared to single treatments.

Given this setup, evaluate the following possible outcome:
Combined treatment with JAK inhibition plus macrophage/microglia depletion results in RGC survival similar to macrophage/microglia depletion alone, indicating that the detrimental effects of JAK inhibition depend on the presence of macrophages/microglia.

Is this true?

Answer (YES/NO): YES